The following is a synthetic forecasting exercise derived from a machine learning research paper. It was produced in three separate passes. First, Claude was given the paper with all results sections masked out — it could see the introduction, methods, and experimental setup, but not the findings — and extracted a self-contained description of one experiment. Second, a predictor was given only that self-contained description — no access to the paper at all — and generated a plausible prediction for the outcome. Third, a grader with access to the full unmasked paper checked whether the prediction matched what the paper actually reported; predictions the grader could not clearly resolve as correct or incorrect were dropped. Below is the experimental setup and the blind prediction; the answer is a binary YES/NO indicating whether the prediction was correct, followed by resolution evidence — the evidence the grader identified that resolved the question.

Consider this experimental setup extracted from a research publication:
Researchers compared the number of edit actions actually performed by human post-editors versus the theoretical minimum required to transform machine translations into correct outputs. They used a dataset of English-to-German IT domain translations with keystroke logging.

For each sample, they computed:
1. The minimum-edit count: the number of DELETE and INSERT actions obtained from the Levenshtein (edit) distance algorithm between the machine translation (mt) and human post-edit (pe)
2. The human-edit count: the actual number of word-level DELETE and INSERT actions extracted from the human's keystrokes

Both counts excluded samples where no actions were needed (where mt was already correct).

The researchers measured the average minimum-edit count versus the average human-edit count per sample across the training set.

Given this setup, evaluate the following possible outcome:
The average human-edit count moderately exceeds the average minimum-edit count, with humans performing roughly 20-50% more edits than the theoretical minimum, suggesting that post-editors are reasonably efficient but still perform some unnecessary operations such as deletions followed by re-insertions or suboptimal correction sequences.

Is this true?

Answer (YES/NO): NO